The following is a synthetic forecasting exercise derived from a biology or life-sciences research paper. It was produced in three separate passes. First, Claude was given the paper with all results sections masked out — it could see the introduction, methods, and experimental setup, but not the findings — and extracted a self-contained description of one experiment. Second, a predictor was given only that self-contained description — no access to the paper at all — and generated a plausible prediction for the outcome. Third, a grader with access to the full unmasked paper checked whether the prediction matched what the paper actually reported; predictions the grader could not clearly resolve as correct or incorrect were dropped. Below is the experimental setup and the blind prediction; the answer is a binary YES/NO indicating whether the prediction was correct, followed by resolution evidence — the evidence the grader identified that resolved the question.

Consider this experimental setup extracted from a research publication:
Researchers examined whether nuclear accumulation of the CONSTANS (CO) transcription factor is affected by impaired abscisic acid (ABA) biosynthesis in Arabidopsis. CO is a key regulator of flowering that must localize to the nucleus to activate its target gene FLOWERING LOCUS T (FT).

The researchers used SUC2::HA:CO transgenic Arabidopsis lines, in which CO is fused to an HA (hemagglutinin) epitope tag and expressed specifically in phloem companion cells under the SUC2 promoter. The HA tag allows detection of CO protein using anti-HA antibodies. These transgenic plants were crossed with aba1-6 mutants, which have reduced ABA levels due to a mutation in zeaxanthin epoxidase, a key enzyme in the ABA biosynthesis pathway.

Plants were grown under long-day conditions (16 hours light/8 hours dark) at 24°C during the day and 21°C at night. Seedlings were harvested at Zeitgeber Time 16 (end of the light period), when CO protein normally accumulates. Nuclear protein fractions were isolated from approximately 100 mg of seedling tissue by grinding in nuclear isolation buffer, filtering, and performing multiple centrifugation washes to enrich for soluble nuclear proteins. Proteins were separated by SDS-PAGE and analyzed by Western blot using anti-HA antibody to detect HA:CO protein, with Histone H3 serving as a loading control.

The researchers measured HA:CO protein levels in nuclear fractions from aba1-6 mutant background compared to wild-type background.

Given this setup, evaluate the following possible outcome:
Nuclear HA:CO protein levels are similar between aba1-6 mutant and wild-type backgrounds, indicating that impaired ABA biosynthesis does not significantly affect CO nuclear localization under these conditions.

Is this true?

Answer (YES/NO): YES